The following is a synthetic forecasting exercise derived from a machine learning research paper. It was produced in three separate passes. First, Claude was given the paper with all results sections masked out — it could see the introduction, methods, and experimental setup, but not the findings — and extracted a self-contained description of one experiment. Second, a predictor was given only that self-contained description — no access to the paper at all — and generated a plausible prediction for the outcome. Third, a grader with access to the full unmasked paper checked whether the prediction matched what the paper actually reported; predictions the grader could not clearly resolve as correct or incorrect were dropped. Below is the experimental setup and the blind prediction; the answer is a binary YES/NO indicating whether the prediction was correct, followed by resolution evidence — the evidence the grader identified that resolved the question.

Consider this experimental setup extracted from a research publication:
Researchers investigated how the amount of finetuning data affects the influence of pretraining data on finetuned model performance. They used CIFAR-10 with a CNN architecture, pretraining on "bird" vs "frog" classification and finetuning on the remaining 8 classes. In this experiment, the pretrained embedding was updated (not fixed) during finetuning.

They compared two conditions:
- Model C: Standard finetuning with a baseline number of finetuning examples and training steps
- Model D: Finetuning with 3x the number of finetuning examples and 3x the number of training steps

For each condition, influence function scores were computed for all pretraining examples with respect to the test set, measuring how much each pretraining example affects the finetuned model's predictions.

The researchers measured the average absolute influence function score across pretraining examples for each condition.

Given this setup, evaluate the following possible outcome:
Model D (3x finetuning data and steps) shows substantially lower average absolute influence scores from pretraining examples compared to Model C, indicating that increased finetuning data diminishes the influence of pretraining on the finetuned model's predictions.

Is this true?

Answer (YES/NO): YES